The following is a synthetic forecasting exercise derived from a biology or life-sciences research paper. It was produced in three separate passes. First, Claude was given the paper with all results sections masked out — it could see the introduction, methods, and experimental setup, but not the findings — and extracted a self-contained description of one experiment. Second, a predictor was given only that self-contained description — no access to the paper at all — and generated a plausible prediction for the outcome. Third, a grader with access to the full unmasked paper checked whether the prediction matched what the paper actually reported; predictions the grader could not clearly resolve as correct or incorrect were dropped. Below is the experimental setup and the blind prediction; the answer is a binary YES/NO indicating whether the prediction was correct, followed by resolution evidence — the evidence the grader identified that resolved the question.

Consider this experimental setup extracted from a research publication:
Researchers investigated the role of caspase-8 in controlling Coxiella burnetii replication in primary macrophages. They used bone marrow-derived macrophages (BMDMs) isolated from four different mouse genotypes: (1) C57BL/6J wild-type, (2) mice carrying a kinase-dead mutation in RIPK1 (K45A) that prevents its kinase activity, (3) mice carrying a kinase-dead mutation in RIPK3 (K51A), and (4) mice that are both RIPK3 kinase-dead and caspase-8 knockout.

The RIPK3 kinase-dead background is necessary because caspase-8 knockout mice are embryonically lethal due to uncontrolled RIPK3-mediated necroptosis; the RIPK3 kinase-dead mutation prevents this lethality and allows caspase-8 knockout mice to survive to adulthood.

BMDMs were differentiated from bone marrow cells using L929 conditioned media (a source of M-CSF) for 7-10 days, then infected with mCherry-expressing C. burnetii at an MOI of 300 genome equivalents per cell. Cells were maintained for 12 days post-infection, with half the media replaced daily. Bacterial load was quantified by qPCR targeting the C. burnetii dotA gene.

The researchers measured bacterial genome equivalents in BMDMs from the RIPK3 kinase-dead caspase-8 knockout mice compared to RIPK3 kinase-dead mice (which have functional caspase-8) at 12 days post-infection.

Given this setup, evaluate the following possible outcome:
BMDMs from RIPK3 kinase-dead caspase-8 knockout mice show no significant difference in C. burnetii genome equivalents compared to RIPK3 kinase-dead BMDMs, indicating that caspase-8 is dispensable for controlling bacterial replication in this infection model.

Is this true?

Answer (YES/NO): NO